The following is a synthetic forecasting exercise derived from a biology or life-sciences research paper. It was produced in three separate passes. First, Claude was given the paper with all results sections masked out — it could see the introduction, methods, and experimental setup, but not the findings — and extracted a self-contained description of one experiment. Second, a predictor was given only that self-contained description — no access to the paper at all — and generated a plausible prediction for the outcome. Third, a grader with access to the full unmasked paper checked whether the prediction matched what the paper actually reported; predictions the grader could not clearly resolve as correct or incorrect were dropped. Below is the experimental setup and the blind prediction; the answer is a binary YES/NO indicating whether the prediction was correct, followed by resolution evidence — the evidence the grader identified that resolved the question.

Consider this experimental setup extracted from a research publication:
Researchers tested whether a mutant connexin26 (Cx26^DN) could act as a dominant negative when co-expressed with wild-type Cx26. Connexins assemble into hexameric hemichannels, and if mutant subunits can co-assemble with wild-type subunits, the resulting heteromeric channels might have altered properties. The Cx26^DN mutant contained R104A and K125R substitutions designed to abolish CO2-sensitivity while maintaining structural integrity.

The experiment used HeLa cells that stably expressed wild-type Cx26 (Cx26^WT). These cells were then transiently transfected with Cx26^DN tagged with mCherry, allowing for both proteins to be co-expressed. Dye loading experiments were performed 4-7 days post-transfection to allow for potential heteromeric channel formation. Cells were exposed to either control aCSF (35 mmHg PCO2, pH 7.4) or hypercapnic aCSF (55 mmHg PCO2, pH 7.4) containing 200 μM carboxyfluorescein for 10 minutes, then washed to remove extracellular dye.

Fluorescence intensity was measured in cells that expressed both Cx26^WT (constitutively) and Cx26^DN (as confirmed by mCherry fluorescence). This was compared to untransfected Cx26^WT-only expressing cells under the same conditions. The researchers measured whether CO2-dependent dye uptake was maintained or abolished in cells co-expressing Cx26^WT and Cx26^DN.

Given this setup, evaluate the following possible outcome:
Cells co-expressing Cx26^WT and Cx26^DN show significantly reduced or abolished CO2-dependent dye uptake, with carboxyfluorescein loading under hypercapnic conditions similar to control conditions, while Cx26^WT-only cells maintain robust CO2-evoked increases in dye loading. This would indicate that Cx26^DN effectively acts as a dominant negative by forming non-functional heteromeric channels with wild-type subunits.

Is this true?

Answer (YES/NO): YES